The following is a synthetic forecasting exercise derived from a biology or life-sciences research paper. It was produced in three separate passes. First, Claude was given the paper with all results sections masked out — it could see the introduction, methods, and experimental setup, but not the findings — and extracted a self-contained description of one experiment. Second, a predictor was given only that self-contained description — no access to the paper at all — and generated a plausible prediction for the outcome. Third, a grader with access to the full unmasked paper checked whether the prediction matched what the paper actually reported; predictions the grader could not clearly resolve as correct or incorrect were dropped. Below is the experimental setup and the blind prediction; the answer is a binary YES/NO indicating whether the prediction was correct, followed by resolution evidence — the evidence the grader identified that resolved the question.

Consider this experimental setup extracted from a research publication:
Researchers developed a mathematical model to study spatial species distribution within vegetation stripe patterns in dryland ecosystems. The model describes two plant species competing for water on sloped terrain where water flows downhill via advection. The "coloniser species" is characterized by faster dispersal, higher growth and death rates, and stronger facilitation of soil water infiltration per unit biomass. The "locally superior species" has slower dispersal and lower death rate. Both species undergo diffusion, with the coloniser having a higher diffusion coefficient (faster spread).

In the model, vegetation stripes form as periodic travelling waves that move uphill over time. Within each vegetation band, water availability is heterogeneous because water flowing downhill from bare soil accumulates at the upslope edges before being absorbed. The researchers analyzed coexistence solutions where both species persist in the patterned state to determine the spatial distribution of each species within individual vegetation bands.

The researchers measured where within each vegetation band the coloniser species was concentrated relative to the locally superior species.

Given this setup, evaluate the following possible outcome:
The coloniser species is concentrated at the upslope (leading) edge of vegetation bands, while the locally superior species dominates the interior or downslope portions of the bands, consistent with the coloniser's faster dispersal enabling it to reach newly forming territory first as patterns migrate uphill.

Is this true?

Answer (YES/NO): YES